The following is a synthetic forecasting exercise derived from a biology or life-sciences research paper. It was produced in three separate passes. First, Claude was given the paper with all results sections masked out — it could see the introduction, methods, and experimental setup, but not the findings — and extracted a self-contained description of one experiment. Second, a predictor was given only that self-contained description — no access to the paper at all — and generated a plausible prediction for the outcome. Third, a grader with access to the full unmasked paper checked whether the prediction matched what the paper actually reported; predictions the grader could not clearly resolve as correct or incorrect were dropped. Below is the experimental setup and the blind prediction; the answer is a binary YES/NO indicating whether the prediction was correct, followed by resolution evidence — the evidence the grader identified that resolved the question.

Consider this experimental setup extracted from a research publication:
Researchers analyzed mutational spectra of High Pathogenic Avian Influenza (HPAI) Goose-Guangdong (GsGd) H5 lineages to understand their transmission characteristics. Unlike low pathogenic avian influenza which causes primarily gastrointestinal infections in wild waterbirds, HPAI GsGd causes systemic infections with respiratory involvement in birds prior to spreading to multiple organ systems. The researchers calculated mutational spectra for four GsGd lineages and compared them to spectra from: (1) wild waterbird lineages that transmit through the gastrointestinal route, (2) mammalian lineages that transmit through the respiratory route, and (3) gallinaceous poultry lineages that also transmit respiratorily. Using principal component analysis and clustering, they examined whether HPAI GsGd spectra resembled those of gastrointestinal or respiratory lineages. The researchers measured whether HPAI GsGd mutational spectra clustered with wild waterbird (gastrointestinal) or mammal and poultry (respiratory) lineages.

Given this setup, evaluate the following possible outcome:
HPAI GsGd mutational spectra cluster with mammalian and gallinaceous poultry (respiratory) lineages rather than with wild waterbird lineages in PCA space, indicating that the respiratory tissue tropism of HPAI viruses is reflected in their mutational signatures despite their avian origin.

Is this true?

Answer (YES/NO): YES